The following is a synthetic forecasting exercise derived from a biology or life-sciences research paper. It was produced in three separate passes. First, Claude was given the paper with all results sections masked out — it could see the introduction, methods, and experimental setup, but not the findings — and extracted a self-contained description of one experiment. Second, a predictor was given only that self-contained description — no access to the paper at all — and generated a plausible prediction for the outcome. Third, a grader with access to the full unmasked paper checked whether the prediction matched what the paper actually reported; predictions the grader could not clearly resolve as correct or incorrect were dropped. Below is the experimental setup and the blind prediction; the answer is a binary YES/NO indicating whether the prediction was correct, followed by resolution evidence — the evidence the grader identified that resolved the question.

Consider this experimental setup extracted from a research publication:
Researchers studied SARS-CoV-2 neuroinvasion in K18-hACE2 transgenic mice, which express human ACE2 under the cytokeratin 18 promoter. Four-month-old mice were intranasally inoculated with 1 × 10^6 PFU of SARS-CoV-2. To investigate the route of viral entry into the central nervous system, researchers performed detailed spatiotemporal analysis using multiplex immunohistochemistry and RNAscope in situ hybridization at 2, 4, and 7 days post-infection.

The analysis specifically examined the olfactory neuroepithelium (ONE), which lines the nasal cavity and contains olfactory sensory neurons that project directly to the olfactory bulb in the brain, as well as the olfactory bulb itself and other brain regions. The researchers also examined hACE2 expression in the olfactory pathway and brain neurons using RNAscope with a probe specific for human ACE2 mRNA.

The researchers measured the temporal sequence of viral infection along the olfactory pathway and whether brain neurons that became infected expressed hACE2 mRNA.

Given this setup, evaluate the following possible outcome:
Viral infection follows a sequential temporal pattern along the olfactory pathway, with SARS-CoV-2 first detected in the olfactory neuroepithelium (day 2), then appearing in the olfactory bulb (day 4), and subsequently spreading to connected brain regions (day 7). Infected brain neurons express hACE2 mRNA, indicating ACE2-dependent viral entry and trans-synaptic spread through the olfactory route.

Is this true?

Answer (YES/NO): NO